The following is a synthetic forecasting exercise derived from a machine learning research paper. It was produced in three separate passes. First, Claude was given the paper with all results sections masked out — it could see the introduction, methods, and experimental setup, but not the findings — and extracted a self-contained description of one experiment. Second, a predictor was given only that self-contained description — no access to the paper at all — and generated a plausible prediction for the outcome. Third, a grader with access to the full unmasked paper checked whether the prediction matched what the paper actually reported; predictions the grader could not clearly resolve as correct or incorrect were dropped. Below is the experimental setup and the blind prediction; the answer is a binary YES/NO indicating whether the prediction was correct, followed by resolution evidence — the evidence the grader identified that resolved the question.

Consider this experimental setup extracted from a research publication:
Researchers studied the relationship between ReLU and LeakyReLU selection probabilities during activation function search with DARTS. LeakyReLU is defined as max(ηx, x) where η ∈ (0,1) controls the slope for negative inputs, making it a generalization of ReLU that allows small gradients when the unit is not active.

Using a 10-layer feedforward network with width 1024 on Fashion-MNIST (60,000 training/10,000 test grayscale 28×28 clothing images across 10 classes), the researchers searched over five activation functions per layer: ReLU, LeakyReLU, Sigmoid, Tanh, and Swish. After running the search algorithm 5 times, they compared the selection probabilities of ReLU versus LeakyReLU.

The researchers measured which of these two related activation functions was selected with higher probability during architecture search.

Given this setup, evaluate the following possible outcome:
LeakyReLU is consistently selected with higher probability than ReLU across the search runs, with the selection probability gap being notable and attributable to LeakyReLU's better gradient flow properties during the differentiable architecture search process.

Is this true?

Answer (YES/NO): NO